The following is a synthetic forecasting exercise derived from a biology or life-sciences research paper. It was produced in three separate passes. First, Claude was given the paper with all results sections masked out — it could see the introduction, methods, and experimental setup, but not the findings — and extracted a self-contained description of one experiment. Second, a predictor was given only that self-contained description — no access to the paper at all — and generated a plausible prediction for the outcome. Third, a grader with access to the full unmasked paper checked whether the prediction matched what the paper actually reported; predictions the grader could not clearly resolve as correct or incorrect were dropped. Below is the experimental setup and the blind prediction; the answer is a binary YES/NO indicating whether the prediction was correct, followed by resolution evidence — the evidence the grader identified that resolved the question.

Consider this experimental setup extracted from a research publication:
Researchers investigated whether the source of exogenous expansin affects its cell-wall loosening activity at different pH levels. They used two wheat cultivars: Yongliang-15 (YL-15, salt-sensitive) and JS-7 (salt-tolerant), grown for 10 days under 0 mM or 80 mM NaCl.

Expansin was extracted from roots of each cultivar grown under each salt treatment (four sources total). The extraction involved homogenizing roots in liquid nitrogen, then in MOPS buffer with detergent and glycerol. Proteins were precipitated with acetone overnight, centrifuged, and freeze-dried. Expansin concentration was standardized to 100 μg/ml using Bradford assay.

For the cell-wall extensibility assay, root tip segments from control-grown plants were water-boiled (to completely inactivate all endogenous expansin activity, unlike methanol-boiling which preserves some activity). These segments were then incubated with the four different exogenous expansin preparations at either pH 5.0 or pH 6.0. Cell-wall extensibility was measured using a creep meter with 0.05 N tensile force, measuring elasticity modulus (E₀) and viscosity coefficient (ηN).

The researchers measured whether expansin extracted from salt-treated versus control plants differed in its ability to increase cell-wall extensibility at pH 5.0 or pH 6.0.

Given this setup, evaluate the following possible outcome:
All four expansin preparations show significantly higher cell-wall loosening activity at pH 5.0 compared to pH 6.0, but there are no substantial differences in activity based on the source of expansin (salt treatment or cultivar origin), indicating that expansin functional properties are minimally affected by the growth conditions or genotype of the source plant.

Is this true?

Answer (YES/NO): NO